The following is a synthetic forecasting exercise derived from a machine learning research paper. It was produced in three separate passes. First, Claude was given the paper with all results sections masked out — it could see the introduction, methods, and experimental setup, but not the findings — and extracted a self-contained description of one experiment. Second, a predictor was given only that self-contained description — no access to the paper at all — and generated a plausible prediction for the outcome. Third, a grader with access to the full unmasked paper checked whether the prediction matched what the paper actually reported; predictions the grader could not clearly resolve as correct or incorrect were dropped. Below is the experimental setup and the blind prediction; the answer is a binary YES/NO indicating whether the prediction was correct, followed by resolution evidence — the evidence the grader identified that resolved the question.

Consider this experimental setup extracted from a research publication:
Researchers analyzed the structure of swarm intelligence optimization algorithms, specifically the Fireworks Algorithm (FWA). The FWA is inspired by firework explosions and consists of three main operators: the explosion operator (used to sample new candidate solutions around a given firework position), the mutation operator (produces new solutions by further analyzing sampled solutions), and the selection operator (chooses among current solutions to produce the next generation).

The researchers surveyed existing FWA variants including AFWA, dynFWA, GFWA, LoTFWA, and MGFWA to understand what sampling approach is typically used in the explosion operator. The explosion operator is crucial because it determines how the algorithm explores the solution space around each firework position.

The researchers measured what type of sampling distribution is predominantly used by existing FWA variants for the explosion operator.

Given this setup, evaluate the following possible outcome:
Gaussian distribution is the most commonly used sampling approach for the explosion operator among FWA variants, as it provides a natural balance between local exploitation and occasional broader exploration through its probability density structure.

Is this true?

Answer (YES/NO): NO